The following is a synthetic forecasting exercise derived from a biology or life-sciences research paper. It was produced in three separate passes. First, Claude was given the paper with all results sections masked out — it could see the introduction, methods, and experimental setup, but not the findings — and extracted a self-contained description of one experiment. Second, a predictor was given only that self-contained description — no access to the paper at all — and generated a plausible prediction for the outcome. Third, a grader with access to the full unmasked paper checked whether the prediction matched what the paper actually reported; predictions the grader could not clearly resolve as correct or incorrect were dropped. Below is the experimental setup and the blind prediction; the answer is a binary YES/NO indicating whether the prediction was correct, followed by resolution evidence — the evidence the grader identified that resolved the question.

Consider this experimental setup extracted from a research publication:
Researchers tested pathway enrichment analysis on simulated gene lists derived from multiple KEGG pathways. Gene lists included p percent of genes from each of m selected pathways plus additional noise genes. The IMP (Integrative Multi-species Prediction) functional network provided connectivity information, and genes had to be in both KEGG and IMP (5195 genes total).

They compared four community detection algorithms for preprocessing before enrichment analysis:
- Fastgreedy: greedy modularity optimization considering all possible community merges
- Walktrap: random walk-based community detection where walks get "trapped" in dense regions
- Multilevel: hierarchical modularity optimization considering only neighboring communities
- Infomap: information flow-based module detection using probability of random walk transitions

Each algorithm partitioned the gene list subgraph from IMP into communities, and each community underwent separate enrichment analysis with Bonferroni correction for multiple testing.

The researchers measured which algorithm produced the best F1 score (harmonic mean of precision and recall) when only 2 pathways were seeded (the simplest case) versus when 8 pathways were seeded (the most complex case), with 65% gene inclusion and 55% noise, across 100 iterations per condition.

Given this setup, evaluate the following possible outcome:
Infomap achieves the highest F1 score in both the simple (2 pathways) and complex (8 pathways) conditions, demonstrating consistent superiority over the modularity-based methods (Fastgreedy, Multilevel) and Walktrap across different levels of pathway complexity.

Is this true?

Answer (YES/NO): NO